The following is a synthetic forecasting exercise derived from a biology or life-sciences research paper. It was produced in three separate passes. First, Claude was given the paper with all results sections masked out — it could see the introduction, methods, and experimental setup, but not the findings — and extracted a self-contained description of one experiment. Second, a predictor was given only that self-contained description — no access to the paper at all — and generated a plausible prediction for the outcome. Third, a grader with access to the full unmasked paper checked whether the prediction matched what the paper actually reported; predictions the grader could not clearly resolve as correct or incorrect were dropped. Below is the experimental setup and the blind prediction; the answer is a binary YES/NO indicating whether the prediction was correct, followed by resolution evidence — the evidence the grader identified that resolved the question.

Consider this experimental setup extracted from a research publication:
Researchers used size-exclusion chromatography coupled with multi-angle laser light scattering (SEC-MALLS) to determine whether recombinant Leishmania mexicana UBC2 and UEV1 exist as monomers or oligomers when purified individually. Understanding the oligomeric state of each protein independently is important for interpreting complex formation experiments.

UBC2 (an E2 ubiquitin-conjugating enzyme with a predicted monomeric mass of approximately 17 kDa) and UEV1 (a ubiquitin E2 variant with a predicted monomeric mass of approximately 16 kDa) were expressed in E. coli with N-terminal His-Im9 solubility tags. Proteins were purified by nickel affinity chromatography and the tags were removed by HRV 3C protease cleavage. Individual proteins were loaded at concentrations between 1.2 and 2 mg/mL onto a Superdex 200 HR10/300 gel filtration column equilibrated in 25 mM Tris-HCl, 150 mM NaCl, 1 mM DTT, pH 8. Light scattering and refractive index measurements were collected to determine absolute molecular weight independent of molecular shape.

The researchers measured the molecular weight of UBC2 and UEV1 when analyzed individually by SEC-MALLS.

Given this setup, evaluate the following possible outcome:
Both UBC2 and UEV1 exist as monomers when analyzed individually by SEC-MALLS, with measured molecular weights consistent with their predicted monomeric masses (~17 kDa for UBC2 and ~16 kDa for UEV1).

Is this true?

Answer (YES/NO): YES